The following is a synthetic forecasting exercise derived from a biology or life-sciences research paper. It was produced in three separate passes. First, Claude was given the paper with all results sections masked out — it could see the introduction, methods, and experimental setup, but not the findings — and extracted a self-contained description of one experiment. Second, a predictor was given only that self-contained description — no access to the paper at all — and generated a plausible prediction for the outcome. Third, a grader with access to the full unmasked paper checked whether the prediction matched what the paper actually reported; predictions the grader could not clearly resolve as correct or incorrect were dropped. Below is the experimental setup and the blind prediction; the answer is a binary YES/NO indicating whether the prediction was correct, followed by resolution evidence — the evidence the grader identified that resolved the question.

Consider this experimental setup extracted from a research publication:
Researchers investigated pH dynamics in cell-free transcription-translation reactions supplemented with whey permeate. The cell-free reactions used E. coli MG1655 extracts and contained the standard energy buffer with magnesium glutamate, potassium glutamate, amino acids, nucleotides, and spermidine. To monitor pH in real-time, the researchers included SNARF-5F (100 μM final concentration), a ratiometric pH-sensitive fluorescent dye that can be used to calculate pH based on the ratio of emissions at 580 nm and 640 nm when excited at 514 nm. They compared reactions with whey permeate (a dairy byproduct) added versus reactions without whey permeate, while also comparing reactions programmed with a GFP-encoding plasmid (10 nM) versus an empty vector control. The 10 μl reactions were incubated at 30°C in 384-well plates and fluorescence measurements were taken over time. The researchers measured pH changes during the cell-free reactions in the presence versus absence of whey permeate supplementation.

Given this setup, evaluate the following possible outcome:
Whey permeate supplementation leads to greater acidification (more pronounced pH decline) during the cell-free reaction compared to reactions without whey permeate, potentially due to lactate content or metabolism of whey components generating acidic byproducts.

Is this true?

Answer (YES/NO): YES